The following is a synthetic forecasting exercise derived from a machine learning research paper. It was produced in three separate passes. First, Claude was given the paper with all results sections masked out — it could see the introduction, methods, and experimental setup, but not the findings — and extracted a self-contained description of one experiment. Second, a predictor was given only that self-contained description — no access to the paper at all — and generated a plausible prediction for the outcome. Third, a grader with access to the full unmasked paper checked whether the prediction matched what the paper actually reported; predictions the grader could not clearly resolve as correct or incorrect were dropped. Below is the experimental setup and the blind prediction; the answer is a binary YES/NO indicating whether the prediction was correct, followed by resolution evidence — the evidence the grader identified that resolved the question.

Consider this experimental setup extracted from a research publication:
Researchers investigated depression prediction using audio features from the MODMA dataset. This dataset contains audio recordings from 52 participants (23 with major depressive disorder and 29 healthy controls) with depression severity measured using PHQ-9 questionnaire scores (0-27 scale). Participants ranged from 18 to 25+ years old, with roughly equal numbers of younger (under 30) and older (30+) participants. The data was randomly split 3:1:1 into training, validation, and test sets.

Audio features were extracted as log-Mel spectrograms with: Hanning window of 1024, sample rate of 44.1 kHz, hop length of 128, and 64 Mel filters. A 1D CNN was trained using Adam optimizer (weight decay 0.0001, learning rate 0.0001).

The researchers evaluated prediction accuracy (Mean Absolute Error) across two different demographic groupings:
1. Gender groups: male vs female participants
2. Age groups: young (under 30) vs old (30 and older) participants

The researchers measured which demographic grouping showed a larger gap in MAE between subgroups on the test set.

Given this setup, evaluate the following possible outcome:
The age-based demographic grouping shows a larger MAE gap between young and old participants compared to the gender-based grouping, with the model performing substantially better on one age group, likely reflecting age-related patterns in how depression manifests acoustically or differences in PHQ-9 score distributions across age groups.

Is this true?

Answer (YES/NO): NO